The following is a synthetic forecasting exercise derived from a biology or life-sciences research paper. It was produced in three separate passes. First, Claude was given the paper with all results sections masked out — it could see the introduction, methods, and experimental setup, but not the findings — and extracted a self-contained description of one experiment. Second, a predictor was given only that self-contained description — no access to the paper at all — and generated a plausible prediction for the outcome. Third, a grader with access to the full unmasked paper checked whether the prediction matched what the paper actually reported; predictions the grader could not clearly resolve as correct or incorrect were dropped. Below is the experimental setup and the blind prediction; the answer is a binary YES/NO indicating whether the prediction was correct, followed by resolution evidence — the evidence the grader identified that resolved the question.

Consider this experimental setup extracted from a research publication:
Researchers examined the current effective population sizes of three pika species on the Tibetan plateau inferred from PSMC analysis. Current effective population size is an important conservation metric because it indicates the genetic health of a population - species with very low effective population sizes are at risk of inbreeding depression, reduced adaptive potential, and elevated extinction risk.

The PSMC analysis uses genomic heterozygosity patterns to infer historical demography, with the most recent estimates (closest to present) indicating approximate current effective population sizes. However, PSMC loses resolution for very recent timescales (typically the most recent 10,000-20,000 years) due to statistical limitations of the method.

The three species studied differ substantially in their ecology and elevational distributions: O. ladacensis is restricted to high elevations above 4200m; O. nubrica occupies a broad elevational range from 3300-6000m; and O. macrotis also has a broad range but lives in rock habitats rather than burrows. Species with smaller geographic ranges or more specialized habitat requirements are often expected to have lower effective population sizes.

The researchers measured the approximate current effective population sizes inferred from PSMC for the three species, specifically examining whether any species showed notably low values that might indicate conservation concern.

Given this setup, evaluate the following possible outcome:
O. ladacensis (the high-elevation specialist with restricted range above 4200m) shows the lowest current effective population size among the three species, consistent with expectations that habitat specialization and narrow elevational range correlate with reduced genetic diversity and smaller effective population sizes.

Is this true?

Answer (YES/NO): YES